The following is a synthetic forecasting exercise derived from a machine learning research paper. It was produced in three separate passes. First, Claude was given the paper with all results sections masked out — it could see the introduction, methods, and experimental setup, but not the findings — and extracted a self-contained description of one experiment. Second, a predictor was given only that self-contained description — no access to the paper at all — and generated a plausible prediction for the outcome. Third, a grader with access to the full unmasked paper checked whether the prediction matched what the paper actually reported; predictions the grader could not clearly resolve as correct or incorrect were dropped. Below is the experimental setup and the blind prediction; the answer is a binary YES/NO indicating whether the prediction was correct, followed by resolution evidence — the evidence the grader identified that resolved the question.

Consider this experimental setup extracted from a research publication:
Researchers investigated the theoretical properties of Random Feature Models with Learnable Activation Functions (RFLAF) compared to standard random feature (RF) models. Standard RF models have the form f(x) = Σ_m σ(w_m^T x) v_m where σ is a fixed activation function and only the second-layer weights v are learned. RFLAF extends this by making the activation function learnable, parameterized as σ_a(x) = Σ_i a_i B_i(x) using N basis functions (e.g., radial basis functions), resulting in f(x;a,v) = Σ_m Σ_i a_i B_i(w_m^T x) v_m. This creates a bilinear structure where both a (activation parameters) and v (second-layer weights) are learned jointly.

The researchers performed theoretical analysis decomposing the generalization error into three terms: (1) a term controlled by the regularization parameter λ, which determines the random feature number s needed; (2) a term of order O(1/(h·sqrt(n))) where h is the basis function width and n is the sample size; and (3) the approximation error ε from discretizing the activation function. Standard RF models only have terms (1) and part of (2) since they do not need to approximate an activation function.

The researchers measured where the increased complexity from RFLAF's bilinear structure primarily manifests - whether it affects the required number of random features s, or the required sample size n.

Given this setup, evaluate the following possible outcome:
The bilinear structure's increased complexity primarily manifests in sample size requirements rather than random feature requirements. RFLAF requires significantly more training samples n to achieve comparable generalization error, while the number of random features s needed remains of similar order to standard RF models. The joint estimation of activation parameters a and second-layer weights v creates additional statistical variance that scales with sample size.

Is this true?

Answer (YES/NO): YES